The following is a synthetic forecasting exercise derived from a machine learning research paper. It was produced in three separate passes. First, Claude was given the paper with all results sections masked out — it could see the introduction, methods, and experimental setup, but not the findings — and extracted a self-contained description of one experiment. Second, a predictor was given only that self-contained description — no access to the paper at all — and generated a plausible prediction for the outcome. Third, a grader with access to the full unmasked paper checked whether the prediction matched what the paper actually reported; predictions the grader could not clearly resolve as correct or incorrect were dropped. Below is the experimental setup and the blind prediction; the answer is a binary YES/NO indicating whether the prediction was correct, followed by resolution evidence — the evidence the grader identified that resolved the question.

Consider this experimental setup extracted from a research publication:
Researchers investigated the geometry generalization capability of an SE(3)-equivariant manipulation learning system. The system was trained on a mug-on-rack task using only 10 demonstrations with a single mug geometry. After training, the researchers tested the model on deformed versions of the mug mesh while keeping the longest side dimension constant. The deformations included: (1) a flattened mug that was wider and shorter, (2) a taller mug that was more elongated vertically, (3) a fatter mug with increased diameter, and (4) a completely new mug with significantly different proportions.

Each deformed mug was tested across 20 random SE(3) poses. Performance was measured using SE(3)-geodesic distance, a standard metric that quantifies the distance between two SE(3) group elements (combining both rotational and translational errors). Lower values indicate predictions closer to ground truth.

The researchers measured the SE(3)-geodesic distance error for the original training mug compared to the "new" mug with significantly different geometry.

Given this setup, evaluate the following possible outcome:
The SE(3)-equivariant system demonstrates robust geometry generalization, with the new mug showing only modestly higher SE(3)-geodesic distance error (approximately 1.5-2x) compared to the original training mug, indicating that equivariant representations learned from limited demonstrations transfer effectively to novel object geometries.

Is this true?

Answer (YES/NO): NO